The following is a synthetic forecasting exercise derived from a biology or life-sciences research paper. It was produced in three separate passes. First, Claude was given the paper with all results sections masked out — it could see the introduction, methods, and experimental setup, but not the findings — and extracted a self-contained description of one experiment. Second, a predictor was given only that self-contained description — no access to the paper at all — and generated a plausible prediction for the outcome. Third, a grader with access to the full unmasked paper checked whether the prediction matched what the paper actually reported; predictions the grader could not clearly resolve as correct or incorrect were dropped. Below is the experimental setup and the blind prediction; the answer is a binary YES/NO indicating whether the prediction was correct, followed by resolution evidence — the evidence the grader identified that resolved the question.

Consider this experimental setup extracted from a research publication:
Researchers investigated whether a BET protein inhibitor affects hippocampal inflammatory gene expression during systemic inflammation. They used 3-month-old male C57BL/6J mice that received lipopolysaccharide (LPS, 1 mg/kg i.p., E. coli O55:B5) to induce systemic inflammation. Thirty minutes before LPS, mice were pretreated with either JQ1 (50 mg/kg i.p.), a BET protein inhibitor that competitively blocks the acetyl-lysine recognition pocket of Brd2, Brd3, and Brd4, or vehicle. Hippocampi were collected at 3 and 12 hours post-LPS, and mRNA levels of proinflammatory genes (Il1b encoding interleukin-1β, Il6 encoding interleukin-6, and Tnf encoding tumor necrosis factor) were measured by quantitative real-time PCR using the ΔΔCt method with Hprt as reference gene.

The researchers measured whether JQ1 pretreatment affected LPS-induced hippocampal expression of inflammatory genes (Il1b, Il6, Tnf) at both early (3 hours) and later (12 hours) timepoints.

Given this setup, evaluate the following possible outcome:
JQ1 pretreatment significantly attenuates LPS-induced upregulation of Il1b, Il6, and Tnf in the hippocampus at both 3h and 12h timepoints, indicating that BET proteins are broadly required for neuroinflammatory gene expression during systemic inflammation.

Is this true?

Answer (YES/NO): NO